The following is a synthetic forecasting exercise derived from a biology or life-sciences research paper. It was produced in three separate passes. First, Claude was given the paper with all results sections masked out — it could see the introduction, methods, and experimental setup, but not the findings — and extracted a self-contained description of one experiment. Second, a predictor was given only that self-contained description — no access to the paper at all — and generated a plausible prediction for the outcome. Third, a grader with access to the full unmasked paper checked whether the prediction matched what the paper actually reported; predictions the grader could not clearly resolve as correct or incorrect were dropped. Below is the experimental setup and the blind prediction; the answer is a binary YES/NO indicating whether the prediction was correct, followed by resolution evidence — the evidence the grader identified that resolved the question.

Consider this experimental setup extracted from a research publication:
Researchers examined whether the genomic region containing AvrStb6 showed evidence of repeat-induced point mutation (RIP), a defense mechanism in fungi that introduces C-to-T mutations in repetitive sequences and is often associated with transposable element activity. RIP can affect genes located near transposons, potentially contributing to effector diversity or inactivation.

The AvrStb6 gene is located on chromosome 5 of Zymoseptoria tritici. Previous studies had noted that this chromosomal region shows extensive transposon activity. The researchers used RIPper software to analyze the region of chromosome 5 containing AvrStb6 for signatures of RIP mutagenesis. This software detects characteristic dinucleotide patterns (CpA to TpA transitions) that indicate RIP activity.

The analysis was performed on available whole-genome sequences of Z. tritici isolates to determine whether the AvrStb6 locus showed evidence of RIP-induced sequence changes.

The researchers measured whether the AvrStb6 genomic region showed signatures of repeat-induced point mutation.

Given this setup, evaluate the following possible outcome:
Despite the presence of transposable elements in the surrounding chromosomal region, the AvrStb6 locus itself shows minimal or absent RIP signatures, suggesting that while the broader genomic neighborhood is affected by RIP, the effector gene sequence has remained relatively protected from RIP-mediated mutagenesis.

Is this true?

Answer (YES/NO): YES